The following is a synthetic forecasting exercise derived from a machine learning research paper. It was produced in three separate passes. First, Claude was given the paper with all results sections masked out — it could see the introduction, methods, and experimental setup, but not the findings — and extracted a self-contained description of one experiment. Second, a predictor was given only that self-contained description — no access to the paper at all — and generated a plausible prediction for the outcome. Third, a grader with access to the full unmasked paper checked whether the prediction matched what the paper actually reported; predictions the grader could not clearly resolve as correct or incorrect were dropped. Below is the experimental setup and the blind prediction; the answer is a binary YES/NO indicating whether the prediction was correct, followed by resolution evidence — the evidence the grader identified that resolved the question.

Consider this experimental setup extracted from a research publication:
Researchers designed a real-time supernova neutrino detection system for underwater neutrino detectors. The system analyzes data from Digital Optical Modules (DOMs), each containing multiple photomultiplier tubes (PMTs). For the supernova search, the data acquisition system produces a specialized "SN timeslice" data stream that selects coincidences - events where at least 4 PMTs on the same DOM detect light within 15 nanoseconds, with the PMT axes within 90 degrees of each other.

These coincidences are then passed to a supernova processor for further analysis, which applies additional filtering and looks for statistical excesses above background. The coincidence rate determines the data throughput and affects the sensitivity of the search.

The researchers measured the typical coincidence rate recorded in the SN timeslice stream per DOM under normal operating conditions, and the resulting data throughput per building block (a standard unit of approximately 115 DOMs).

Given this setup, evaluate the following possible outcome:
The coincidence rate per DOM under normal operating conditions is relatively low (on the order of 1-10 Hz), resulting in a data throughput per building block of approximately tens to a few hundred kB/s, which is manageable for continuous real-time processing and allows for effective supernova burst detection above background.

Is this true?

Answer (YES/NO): YES